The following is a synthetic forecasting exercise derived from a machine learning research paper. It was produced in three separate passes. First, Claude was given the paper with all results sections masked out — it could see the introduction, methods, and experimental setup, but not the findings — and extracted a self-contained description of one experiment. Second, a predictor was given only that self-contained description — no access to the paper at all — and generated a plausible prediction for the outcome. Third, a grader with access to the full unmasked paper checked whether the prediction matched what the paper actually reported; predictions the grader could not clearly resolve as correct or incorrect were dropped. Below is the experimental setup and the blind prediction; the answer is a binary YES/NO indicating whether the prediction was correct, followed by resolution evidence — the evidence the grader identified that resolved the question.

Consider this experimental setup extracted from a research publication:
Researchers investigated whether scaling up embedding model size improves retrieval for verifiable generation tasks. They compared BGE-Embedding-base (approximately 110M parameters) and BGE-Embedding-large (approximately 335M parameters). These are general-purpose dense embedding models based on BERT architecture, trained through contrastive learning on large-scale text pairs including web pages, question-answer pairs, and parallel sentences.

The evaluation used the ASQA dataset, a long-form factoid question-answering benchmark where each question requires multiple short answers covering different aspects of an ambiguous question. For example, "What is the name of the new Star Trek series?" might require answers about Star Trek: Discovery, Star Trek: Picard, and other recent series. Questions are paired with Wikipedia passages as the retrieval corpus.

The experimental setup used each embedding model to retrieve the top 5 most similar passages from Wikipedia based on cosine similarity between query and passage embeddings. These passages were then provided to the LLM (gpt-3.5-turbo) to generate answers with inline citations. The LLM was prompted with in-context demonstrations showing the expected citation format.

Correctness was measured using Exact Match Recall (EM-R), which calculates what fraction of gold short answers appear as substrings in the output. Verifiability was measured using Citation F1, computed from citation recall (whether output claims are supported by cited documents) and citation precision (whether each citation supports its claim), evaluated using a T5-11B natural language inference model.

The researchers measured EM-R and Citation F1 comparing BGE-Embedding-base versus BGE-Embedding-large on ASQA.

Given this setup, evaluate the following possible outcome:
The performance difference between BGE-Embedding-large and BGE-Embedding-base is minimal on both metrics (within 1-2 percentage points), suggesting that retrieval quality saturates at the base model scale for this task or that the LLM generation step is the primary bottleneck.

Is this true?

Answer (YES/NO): YES